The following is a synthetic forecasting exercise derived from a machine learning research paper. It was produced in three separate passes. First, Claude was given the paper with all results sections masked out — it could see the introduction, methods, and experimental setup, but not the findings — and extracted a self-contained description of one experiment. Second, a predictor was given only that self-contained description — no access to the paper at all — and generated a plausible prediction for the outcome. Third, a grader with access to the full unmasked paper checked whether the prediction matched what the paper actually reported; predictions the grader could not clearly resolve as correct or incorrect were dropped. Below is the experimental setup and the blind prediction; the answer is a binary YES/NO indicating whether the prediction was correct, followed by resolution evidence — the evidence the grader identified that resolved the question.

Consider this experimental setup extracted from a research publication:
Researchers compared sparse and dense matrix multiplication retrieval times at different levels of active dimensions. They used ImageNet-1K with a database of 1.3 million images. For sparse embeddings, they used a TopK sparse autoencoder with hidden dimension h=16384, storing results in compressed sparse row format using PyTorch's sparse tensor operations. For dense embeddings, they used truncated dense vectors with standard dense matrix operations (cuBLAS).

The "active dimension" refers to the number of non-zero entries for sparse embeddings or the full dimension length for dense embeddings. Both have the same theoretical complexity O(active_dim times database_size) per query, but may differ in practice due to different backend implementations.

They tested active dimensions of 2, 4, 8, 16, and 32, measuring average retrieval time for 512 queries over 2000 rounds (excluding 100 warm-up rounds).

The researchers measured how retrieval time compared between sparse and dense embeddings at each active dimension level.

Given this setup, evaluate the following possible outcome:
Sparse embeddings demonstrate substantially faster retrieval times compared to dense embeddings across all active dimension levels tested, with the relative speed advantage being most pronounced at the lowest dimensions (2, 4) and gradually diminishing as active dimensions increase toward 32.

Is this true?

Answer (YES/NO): NO